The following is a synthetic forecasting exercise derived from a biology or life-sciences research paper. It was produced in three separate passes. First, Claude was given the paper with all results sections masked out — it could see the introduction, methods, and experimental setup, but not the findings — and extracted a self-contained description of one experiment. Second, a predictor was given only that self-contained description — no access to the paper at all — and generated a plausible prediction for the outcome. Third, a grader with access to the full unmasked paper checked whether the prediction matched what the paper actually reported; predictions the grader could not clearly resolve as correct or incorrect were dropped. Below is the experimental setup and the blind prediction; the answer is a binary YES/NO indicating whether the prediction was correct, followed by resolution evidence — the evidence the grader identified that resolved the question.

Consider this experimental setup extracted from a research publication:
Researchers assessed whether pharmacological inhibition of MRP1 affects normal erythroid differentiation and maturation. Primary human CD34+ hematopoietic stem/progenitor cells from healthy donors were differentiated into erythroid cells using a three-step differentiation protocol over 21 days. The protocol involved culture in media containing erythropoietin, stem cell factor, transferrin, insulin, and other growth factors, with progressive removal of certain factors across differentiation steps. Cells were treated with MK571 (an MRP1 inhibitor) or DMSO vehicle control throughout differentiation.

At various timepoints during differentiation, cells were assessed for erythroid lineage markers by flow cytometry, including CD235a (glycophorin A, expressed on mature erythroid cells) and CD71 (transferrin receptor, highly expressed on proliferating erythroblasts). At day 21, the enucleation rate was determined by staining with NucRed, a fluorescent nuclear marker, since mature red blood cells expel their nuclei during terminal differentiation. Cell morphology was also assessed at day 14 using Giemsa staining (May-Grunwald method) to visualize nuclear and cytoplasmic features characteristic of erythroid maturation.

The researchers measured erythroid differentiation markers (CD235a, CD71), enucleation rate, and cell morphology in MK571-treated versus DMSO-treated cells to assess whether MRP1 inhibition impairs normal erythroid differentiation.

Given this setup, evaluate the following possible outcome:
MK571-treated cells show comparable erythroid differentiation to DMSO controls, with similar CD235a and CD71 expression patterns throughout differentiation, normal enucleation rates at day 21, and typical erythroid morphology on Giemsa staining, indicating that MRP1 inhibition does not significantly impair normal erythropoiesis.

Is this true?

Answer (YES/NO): YES